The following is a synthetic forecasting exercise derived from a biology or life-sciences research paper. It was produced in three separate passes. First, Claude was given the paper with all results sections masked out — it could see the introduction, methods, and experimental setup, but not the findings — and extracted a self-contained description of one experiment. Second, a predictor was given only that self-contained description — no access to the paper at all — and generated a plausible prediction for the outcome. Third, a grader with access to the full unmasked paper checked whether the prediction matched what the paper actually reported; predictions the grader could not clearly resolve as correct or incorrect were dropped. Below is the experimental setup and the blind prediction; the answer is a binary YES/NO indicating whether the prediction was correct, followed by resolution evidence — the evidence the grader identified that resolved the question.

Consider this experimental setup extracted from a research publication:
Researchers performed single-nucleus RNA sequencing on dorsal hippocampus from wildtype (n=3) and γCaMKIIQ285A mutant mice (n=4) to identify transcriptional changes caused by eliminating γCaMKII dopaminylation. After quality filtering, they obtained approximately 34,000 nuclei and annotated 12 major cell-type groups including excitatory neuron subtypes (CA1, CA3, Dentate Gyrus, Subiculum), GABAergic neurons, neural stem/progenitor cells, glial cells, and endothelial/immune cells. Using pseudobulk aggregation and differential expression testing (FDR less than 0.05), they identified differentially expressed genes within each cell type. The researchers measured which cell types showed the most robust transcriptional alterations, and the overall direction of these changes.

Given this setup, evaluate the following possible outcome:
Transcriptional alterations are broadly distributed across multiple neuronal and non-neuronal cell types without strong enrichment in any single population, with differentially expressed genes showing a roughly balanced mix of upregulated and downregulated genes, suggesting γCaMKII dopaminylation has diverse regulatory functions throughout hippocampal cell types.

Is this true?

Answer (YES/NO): NO